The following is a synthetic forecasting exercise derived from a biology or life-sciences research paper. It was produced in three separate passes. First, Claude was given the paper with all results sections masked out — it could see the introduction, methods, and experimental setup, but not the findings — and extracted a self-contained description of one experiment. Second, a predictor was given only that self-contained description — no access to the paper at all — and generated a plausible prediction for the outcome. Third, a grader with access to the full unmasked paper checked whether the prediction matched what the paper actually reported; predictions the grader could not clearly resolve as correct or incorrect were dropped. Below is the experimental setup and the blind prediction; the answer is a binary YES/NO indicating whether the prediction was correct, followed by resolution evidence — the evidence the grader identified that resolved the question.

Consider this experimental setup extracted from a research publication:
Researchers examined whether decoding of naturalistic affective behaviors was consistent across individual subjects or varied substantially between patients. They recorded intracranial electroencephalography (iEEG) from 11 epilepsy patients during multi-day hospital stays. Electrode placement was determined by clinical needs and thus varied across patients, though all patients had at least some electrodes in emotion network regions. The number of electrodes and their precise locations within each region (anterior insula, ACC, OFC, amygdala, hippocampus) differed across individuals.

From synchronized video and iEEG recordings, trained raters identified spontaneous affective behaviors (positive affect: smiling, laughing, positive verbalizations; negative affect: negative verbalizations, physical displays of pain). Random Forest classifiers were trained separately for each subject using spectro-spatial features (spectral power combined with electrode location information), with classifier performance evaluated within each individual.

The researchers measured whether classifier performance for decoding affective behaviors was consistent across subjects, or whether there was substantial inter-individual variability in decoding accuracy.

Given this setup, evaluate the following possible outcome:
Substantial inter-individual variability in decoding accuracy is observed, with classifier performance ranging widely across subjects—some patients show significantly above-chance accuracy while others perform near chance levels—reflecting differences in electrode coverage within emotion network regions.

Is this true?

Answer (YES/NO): NO